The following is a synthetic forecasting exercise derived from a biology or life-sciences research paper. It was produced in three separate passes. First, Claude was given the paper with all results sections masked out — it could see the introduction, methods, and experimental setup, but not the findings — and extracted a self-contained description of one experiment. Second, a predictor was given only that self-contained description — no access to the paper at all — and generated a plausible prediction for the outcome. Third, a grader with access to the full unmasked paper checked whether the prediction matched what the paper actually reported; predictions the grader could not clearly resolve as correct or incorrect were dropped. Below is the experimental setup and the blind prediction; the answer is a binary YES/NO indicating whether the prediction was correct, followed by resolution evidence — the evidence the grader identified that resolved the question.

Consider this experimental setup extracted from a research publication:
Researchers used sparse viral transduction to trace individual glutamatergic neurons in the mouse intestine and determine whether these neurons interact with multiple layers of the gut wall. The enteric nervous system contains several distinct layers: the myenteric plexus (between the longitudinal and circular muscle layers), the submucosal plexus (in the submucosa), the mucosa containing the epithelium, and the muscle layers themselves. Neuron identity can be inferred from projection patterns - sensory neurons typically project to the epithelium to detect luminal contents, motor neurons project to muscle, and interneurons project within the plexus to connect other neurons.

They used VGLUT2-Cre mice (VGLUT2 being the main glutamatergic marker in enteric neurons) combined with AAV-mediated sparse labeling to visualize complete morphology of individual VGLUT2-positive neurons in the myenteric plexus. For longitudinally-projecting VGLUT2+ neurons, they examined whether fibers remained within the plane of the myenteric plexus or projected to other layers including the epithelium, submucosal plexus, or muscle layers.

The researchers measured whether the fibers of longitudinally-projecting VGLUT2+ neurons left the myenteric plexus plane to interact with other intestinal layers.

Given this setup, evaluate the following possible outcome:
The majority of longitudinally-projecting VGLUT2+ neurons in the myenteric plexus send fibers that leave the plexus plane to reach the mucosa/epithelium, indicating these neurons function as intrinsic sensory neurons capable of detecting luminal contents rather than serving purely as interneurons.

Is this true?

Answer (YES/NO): NO